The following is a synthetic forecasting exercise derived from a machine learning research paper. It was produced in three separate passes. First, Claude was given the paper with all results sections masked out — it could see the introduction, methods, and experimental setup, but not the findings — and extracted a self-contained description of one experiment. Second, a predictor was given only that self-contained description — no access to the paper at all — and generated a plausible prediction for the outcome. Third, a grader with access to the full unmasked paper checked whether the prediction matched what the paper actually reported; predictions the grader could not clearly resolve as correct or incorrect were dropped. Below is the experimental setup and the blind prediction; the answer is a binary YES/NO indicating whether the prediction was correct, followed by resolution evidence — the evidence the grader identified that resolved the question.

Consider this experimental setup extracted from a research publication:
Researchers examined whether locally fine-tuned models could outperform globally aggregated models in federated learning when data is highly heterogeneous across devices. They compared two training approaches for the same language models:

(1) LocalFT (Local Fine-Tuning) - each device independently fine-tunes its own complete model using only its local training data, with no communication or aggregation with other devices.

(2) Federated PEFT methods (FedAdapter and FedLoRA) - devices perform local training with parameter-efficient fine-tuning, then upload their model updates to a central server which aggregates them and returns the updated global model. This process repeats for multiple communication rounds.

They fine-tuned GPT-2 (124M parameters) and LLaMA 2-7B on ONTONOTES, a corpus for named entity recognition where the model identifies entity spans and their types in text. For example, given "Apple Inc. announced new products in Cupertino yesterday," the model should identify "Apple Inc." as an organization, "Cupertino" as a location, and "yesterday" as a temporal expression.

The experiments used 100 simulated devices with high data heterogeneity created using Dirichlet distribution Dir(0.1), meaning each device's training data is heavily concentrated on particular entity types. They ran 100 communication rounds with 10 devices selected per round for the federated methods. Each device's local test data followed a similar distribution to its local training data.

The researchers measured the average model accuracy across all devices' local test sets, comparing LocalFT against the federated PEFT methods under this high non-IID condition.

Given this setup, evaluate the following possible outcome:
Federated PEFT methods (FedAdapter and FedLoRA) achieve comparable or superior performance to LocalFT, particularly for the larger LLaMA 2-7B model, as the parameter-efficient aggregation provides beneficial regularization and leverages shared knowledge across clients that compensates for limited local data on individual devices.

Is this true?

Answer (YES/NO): NO